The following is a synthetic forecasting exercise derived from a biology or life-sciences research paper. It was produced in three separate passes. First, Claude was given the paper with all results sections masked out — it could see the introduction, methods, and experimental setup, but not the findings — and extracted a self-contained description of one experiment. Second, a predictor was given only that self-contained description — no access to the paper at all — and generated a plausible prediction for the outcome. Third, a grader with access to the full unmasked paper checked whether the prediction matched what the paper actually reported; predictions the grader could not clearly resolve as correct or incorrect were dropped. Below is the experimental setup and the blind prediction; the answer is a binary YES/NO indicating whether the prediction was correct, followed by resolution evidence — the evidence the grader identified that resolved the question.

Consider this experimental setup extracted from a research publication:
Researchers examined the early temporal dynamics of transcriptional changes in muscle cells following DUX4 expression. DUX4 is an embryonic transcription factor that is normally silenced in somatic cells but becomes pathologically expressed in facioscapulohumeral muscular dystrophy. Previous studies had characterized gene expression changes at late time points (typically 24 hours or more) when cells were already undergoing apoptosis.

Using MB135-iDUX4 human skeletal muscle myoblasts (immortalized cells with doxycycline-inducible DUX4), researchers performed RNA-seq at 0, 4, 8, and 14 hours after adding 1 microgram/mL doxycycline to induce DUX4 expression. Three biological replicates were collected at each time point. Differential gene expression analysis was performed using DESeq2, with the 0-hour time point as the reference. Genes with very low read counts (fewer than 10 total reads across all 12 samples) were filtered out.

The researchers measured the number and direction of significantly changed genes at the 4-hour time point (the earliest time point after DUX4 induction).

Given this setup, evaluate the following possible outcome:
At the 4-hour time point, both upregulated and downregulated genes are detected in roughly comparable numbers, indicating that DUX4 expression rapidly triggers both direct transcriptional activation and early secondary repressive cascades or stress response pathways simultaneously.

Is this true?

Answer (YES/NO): YES